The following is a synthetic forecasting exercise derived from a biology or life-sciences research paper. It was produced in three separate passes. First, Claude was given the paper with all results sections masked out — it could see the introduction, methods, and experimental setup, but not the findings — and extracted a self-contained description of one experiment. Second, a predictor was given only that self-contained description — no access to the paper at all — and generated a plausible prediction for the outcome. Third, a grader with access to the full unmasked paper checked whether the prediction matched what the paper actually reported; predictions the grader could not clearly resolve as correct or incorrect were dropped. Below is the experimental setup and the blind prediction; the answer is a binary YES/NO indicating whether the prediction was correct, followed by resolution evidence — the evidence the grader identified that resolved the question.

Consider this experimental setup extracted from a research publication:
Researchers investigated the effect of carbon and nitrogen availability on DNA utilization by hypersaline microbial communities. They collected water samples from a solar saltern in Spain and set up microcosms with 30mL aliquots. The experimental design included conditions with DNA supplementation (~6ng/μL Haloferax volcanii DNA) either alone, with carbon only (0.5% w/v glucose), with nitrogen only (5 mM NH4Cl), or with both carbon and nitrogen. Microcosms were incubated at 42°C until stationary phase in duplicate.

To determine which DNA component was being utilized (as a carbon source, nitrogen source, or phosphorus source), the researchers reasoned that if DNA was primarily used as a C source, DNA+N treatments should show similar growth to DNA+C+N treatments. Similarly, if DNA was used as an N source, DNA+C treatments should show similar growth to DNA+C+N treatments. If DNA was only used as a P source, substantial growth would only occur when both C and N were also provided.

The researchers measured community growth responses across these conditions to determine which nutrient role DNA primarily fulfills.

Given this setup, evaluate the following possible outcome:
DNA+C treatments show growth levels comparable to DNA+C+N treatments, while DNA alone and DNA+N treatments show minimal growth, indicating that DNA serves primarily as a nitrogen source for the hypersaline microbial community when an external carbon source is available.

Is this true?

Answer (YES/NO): NO